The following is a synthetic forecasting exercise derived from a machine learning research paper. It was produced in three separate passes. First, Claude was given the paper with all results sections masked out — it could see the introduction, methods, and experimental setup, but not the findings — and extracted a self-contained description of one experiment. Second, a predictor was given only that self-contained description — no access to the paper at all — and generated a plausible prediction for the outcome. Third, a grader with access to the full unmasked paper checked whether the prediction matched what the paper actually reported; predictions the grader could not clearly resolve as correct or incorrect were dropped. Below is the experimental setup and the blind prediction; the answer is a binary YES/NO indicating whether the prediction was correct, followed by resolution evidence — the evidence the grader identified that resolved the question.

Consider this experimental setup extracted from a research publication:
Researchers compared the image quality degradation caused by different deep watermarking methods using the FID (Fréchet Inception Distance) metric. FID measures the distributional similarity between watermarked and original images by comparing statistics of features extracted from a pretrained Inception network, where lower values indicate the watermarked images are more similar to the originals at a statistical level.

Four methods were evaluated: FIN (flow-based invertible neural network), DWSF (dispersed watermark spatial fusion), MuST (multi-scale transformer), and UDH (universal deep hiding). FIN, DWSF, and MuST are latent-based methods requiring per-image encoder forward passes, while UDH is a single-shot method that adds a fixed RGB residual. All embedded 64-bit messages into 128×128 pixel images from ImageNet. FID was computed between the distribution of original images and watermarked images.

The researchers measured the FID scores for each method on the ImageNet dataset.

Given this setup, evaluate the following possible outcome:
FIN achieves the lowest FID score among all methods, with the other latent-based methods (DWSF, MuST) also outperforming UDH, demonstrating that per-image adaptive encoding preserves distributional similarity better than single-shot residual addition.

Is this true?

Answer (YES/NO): NO